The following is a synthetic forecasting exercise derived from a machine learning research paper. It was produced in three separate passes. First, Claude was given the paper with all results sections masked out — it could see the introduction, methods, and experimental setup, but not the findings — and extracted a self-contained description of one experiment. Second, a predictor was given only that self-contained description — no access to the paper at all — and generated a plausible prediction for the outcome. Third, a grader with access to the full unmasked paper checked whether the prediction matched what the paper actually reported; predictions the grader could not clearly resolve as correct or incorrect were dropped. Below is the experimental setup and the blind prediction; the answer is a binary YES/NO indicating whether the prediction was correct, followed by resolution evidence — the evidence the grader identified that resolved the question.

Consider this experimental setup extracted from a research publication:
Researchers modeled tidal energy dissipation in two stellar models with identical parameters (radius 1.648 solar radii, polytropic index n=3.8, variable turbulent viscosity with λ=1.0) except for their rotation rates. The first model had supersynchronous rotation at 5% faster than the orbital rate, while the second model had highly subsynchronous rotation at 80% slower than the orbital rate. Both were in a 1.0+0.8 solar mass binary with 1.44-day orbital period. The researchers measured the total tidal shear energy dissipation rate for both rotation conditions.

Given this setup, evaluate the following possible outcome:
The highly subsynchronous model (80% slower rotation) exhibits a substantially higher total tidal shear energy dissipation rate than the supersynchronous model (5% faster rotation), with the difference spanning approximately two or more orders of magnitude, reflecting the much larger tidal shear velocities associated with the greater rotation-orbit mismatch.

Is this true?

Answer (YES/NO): YES